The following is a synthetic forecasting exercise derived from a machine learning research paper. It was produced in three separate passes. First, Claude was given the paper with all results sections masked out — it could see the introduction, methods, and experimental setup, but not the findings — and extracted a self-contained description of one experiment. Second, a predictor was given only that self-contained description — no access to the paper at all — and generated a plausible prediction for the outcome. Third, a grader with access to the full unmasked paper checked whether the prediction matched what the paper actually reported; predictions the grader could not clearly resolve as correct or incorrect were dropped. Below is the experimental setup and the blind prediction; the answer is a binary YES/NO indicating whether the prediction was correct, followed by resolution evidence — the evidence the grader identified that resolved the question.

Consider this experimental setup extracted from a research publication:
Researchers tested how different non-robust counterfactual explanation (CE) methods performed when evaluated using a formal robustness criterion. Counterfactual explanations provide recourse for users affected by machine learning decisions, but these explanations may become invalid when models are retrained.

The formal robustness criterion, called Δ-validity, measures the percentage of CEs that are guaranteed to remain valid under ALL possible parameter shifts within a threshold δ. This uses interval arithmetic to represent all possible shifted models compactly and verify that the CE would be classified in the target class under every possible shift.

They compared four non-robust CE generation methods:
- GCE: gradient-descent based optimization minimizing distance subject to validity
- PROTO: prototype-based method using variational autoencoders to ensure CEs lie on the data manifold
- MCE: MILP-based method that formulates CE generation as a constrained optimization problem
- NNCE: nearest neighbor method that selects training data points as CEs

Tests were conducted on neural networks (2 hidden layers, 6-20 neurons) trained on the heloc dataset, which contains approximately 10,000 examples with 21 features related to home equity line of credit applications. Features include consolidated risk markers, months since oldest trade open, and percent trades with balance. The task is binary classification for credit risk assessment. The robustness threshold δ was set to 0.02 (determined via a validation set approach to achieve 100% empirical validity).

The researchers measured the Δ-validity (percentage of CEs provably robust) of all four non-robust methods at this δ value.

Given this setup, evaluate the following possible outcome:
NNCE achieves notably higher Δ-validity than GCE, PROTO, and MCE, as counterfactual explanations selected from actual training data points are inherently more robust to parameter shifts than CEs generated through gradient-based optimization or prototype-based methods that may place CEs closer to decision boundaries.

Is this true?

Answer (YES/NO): NO